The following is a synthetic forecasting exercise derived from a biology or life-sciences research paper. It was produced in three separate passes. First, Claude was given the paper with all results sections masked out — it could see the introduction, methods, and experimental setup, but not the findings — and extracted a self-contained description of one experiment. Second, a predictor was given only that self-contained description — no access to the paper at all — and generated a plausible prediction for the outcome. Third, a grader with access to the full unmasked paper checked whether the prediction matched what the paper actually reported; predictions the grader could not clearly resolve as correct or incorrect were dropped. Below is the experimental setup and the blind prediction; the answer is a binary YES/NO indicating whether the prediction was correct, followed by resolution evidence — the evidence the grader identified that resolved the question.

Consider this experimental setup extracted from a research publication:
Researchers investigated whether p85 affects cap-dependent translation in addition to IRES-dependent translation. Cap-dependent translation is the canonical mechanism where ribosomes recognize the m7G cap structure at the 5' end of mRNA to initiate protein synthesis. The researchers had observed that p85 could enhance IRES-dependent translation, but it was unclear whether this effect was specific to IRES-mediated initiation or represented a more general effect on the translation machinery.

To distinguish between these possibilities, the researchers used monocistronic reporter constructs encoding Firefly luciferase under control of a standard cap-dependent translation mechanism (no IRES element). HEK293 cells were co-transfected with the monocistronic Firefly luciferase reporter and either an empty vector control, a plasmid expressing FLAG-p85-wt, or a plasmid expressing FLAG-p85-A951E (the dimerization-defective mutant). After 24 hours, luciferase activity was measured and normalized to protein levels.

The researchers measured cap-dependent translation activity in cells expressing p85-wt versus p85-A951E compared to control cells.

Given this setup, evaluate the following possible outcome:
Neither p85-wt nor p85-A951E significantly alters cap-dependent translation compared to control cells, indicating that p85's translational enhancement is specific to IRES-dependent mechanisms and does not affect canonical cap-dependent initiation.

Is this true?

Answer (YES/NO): NO